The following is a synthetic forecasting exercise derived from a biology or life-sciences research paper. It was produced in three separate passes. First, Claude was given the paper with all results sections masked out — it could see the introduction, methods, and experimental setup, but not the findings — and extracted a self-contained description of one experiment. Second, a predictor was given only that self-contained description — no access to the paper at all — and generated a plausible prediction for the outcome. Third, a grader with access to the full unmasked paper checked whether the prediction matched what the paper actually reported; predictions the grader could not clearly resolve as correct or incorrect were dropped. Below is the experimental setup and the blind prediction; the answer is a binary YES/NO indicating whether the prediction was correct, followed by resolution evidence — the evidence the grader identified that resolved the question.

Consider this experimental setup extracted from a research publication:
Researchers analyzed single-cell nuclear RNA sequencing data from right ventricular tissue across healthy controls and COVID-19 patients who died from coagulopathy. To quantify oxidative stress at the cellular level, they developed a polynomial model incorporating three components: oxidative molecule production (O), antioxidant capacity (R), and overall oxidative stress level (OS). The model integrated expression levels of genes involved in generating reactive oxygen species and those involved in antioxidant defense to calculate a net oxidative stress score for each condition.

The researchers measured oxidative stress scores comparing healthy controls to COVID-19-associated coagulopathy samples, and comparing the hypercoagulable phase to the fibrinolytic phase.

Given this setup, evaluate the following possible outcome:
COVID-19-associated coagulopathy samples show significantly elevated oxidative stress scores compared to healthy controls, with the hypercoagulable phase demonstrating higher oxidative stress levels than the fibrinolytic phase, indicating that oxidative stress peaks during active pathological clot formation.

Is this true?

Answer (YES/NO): NO